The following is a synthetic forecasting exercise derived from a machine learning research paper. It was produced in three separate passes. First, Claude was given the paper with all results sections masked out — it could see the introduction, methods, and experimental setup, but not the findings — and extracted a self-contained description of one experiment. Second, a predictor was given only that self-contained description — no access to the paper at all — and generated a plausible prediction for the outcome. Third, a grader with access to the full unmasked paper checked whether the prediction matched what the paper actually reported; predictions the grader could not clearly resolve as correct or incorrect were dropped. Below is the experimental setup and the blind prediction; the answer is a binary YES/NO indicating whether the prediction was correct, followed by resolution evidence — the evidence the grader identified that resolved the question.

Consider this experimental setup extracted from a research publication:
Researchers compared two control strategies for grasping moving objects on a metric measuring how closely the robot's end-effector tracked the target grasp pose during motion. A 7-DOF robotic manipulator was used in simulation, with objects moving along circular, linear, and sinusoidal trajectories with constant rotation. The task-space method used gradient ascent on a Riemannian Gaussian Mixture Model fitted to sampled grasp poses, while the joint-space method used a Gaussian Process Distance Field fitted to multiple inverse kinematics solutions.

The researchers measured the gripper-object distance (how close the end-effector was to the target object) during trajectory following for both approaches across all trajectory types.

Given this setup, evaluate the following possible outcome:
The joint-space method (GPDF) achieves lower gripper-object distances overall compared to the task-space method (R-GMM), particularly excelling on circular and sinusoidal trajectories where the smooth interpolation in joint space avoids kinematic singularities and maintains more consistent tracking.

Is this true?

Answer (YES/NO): NO